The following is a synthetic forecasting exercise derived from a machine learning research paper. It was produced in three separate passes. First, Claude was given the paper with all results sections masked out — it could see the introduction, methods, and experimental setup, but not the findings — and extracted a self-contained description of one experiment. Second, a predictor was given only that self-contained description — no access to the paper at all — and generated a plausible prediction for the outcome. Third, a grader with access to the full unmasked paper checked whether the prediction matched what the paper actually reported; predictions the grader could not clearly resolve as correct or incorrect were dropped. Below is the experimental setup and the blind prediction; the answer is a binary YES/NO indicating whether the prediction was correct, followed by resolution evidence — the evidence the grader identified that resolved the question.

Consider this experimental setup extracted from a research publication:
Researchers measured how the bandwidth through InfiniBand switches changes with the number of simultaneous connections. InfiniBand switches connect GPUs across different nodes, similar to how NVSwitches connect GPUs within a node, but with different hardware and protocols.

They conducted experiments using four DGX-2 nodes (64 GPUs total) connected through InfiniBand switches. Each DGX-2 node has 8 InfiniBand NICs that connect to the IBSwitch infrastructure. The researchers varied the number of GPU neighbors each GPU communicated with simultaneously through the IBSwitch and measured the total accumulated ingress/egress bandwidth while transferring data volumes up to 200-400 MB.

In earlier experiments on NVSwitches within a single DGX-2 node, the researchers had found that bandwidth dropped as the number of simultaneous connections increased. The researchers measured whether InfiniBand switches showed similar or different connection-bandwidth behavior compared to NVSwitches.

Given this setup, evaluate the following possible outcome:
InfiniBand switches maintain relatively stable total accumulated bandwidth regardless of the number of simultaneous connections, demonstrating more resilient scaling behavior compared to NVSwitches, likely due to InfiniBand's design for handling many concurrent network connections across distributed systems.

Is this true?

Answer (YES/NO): NO